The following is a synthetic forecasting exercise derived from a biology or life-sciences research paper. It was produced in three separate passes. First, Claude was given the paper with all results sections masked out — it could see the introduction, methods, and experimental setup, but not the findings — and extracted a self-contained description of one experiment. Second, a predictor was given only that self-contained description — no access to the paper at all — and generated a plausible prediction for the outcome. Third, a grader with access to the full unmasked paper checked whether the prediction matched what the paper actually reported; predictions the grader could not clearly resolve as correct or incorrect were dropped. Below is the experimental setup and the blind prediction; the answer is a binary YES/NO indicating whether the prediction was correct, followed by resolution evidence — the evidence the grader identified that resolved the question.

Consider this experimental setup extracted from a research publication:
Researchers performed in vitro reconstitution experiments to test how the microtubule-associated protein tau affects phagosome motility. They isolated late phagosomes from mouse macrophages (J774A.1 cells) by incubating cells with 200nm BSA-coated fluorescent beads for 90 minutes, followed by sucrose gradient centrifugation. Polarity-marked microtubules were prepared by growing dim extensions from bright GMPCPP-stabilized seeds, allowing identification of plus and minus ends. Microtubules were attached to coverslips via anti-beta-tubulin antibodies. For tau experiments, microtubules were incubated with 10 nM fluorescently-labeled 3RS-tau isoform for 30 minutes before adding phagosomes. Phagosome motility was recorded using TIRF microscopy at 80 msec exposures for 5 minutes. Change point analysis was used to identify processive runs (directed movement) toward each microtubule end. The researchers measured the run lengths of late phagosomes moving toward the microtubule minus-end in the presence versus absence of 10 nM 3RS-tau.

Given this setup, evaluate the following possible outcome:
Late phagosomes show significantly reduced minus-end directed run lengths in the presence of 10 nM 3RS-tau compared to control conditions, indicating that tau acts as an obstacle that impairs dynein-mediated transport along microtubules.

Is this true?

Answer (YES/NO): NO